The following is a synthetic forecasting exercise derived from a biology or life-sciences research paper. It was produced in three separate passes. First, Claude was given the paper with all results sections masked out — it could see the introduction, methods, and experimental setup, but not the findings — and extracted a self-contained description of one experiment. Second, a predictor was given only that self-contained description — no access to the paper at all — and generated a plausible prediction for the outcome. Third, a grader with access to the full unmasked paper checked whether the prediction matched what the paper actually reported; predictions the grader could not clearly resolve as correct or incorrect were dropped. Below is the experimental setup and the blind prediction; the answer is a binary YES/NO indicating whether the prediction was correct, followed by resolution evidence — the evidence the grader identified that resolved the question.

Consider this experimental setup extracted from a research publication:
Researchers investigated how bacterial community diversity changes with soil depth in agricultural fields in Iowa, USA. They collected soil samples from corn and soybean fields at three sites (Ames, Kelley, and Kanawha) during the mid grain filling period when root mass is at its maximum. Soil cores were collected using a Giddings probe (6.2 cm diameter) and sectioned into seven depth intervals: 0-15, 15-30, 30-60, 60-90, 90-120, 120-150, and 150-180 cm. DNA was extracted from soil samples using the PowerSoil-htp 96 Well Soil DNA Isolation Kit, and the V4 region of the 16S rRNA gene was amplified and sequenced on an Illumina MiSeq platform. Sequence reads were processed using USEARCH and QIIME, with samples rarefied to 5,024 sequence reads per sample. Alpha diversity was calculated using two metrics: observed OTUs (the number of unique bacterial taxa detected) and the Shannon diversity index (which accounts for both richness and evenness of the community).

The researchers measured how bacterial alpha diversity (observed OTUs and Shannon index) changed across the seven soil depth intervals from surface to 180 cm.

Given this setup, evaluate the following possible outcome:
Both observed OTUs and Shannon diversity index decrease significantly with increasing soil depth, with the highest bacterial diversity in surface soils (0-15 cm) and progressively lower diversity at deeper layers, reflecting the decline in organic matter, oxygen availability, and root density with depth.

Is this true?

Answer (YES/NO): NO